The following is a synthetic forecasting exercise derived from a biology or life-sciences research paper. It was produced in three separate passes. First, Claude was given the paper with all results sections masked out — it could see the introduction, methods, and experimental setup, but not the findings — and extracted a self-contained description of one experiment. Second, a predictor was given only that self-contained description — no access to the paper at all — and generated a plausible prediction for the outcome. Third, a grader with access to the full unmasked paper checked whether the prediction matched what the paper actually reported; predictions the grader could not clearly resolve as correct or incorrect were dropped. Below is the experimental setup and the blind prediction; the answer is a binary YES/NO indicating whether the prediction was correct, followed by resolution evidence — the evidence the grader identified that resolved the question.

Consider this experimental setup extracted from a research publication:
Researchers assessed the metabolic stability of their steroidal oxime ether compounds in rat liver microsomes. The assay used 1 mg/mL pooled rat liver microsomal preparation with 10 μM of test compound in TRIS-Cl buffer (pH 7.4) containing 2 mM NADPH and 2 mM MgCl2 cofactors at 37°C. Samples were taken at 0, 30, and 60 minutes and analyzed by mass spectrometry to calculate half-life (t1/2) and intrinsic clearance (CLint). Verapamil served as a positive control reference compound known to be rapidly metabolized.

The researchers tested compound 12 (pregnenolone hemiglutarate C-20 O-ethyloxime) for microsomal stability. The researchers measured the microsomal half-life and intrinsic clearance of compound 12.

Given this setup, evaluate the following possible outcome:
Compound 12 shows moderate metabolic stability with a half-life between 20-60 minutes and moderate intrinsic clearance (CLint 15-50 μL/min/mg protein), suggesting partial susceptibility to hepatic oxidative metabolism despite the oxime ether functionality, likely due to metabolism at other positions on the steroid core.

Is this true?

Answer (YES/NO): NO